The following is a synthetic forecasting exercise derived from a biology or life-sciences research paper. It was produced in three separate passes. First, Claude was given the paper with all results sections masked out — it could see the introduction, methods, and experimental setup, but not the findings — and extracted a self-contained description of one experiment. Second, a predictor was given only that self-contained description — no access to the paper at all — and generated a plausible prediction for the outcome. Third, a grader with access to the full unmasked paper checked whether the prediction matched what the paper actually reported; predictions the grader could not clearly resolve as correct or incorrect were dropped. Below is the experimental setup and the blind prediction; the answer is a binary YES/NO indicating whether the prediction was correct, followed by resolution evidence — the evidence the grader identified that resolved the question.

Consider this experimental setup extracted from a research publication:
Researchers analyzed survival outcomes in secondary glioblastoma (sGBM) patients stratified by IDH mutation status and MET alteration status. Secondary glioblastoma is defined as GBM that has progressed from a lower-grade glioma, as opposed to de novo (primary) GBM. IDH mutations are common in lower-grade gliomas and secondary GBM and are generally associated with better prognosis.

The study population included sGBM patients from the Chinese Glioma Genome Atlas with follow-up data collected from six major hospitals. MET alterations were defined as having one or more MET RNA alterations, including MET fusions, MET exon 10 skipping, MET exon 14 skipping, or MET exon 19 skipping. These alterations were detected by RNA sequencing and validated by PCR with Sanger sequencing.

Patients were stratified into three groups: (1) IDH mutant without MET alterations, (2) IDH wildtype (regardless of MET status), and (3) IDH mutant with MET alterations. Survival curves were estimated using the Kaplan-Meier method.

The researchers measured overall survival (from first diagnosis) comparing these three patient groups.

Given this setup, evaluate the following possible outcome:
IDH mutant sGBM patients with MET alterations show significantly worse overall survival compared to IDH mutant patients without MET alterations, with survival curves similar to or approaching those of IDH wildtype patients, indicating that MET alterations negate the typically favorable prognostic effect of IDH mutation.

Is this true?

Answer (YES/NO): NO